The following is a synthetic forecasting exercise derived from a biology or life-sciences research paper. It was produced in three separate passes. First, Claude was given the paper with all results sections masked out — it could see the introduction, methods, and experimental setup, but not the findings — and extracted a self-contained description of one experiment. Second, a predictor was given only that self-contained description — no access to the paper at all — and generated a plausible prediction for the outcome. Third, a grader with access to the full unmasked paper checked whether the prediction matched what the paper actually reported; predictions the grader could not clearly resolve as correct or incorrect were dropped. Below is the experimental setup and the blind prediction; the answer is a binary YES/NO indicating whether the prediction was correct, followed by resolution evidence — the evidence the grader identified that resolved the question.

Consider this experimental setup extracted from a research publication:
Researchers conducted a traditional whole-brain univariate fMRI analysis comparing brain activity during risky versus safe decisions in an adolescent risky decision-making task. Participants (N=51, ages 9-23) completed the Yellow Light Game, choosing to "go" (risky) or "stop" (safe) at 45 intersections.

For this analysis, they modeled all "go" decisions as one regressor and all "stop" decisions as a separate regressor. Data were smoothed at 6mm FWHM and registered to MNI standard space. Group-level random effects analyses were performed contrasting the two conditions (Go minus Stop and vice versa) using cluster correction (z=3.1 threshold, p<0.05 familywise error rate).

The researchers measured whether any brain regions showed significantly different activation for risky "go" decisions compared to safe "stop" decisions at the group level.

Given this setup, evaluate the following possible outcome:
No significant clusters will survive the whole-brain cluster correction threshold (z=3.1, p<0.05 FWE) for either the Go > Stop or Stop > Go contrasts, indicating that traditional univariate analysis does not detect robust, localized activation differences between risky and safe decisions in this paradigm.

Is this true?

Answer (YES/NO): NO